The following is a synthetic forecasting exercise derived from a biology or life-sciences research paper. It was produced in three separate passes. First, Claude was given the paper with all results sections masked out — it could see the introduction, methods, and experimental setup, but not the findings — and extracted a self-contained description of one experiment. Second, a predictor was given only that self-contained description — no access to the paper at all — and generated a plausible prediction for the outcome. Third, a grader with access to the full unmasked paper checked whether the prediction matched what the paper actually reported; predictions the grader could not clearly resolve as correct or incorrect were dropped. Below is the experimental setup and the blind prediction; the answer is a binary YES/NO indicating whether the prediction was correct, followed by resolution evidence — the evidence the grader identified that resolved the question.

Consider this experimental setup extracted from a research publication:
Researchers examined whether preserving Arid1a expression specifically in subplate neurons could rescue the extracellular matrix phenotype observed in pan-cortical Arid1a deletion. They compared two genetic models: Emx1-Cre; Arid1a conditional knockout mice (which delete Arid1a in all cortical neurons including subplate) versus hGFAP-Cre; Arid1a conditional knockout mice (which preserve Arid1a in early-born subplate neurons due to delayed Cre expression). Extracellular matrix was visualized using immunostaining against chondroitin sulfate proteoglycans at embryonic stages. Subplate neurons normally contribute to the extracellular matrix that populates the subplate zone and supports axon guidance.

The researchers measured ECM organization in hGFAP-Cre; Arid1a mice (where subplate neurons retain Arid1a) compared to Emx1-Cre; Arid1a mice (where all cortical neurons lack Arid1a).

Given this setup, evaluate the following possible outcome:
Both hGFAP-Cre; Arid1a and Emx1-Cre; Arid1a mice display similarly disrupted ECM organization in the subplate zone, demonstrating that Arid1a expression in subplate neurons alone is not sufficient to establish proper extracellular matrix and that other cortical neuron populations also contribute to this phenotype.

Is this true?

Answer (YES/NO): NO